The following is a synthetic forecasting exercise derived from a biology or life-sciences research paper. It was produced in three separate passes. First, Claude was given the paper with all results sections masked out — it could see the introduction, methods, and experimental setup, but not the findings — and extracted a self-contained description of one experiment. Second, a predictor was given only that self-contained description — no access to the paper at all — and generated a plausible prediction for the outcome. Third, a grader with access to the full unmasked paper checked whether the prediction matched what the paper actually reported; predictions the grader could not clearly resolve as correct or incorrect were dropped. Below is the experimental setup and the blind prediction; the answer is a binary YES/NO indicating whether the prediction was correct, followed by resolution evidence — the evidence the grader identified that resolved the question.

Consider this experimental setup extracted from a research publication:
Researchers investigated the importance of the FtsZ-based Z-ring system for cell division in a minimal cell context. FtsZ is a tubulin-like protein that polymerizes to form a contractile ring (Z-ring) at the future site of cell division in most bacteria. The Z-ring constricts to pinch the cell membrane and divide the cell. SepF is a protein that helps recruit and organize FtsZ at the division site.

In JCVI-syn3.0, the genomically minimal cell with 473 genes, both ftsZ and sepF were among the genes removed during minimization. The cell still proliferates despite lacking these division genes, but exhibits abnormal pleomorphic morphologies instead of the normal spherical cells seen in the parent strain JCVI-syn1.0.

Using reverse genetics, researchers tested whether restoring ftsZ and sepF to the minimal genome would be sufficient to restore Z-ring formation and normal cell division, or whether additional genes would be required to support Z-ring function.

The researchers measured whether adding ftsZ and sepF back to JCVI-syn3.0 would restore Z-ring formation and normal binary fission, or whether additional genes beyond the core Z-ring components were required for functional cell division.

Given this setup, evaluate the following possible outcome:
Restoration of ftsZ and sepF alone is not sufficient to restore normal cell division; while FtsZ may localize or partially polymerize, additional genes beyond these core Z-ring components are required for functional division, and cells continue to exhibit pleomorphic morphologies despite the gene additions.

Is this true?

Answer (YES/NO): YES